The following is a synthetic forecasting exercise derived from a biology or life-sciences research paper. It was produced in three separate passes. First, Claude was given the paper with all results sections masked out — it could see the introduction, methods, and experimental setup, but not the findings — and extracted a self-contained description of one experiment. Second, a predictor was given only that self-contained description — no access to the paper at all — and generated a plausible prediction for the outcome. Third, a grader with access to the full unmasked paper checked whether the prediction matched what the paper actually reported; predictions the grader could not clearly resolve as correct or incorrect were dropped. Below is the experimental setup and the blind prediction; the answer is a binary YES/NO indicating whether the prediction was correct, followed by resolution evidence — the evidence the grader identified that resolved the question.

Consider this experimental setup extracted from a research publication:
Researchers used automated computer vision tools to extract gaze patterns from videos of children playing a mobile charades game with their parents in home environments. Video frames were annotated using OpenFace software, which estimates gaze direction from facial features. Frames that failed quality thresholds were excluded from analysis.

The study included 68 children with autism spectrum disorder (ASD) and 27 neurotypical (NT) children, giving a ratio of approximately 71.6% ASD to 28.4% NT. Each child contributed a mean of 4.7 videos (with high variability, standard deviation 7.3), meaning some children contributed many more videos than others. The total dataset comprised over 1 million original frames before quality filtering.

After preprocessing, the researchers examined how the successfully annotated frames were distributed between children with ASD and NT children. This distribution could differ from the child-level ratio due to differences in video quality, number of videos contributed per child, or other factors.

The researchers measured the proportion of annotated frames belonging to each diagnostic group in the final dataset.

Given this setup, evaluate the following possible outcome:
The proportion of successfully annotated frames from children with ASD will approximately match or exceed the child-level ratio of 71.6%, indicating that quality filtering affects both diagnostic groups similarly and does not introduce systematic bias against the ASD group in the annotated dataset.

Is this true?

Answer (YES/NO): YES